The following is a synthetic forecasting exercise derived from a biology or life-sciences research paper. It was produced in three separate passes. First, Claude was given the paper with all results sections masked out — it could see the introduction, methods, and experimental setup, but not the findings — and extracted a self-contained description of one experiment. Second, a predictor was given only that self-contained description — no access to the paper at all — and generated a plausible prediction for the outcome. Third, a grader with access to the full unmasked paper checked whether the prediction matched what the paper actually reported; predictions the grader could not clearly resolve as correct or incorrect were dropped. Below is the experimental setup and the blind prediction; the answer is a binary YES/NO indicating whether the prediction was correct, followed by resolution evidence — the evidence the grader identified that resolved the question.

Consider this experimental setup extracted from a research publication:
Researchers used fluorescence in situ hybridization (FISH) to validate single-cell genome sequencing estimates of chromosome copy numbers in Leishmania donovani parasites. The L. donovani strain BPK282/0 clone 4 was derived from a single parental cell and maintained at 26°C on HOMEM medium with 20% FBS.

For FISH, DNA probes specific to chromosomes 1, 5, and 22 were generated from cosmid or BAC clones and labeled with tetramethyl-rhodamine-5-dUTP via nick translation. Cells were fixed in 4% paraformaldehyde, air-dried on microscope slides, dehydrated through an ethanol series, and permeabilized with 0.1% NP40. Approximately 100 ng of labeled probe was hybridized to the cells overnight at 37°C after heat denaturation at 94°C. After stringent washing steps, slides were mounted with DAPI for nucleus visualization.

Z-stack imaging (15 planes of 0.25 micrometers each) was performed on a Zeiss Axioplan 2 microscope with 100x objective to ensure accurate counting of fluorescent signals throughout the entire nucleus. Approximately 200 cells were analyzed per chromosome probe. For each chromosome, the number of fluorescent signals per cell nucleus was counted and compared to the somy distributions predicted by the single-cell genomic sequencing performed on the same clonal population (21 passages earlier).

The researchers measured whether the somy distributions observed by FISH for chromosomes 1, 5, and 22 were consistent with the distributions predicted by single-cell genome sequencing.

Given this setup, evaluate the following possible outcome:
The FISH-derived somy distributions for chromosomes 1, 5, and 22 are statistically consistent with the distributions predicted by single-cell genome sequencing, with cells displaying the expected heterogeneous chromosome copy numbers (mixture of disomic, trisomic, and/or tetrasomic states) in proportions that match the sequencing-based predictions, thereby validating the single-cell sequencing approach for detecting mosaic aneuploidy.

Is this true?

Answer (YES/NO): YES